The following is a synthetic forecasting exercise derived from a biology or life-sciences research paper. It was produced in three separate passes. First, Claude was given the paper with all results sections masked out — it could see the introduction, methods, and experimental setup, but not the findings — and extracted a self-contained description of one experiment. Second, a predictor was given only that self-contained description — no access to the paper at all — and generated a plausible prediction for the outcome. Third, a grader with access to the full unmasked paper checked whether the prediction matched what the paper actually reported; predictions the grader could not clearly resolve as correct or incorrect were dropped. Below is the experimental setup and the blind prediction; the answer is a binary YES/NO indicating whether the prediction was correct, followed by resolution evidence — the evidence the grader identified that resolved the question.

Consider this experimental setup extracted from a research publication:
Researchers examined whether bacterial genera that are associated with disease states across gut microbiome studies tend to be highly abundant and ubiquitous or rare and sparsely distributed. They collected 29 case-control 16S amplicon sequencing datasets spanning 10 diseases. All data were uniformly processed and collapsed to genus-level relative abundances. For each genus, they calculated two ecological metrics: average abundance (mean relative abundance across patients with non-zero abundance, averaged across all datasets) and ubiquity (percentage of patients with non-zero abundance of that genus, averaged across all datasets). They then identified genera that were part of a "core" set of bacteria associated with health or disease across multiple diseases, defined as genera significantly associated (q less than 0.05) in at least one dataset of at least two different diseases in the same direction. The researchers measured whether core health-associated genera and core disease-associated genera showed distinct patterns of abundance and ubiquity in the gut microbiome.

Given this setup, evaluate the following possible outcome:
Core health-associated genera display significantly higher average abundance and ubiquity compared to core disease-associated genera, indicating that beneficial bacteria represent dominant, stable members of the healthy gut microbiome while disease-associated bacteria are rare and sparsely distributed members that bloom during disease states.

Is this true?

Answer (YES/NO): NO